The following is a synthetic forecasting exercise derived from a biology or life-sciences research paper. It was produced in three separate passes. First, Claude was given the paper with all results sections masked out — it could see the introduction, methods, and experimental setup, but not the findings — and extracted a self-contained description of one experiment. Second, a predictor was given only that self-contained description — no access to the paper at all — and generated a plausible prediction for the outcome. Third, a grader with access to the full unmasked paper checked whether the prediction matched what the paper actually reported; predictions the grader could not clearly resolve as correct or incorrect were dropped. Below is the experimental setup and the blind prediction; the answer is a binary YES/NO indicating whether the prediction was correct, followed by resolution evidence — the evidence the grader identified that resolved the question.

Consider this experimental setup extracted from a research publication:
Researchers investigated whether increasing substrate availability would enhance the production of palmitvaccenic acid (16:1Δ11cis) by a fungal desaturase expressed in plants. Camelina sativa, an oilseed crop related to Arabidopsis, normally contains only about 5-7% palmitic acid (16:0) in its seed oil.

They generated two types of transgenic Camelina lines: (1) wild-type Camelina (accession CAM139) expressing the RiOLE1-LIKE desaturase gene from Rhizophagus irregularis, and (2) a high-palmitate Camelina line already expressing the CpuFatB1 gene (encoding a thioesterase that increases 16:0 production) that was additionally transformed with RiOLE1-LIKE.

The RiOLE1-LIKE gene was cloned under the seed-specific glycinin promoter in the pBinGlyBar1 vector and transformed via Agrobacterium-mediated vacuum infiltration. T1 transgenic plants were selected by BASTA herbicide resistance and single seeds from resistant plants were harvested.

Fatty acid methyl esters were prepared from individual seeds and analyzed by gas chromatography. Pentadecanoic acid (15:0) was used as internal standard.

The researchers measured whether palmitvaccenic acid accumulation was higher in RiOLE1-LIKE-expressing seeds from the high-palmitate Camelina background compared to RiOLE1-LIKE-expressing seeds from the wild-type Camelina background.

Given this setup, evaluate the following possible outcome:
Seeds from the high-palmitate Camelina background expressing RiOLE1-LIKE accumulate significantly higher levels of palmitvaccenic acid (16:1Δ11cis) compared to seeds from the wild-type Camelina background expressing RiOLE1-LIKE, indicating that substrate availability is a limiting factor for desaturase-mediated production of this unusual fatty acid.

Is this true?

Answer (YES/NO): YES